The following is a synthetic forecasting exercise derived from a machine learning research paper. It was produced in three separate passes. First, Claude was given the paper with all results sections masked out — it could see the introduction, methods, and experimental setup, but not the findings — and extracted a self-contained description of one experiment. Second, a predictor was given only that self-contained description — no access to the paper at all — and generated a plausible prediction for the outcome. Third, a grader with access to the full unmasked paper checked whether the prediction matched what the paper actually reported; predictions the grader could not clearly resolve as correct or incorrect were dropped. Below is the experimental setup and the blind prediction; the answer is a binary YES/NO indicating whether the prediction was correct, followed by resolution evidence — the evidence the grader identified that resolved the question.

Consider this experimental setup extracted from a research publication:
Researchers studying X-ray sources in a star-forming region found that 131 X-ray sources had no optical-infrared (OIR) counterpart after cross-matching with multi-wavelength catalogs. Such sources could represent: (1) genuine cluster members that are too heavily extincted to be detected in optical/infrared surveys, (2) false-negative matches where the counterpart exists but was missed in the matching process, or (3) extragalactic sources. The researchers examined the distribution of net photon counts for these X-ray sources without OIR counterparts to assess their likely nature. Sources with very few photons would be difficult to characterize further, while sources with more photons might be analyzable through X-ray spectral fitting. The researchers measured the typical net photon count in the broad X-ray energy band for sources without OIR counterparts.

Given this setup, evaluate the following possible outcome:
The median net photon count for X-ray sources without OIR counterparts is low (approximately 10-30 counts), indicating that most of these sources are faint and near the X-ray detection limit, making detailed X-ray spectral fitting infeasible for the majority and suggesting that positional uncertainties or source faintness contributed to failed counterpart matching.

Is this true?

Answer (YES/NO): NO